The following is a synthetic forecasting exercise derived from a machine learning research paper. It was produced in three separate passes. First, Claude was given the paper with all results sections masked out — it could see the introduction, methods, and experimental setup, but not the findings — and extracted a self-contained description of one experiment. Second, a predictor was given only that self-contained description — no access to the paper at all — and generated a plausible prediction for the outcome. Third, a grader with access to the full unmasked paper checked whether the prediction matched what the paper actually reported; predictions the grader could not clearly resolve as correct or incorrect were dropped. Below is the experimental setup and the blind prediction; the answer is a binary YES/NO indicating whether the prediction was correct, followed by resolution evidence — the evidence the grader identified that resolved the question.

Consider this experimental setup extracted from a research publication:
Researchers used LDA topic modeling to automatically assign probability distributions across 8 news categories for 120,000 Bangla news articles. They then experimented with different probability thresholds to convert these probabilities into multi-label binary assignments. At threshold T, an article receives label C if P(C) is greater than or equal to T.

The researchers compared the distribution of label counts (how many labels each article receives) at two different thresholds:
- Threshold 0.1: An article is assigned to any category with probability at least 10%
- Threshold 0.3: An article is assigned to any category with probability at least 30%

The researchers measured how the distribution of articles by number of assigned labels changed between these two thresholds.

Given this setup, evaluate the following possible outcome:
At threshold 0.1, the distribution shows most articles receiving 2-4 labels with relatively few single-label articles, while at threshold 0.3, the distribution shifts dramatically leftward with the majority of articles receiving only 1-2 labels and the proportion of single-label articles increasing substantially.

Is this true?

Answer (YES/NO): NO